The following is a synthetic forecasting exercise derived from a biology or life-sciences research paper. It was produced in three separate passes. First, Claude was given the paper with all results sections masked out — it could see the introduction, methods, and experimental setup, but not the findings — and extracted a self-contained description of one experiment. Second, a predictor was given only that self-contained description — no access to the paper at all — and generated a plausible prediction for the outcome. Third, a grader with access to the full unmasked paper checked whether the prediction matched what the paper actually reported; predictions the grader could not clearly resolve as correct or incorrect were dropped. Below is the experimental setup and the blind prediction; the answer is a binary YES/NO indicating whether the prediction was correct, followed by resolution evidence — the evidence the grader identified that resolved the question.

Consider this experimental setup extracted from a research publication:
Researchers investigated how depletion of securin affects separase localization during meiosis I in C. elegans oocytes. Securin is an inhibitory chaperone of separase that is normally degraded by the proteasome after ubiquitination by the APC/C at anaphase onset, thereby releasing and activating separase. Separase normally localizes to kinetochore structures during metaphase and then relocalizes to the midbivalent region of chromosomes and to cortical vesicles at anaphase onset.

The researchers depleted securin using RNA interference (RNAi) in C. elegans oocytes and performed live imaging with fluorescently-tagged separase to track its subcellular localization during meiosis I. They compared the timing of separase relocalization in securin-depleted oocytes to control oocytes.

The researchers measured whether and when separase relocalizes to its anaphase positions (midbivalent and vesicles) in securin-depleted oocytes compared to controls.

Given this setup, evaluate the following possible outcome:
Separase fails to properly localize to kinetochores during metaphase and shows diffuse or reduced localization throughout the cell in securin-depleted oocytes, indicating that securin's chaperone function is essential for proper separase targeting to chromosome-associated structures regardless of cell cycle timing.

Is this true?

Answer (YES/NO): NO